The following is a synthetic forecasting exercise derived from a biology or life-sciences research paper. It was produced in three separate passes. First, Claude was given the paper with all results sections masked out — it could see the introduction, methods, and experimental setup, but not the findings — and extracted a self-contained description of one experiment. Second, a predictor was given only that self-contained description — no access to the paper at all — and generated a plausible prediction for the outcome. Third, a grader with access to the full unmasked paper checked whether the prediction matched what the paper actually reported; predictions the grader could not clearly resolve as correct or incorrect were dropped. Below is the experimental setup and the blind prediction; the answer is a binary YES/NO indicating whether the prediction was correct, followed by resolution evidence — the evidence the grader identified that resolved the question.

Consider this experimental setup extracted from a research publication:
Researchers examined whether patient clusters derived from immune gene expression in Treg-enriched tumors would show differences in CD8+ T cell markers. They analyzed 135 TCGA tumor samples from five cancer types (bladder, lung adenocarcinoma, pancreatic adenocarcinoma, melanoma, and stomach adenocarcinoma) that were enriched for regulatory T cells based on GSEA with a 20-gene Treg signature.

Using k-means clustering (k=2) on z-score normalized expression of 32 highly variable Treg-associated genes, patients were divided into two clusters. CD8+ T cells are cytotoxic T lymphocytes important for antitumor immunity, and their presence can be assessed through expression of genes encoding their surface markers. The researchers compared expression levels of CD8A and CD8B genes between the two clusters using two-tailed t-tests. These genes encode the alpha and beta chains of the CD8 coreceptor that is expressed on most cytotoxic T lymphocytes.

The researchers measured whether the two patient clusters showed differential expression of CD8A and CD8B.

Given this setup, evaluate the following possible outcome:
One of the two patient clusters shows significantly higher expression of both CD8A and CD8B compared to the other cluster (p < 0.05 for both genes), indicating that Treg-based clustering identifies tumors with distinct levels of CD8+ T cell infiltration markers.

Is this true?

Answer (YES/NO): YES